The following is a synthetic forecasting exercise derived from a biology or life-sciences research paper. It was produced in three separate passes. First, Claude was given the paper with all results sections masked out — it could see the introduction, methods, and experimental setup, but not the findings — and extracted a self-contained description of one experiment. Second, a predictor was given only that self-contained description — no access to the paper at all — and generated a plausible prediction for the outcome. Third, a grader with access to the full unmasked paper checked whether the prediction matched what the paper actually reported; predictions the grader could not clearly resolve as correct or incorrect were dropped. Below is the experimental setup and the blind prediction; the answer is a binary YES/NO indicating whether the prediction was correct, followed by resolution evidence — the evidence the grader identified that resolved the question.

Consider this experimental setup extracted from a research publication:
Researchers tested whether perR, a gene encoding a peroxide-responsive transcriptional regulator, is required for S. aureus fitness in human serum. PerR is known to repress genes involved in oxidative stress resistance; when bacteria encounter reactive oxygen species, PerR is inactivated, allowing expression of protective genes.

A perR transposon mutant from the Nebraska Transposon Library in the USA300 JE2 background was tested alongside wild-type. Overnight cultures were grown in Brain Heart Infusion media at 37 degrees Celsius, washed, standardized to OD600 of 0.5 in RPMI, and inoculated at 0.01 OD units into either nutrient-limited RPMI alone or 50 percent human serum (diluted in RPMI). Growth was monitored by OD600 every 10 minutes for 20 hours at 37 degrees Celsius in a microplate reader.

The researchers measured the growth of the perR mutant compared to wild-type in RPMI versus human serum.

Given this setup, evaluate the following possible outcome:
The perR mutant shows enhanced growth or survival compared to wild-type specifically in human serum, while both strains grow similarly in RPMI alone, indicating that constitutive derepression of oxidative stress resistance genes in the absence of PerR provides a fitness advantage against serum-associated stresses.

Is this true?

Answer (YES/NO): NO